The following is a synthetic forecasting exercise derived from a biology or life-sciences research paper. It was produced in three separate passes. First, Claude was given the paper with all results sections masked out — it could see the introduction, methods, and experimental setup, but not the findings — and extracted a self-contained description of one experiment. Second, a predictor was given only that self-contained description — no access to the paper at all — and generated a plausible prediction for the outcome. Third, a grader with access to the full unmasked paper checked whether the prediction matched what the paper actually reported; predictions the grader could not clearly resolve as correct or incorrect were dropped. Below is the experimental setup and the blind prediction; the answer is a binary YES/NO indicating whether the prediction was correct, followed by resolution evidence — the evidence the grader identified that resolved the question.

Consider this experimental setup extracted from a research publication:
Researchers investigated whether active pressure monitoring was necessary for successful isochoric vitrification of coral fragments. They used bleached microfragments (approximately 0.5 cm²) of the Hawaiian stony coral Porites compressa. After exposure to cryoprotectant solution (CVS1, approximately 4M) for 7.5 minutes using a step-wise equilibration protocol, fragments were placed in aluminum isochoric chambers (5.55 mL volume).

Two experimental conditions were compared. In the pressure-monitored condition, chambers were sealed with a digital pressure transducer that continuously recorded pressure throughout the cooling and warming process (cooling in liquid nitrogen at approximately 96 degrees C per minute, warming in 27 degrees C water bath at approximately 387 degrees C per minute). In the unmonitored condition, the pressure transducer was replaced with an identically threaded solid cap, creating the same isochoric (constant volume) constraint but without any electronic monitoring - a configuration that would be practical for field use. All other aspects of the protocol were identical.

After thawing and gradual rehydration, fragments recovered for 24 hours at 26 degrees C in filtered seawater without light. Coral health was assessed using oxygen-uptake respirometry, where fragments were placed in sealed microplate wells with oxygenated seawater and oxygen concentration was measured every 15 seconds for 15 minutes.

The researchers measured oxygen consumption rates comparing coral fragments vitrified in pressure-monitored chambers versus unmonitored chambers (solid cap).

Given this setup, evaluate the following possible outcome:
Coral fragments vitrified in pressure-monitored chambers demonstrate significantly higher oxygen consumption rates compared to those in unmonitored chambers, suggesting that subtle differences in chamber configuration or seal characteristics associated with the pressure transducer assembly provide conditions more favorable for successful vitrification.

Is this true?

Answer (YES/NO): NO